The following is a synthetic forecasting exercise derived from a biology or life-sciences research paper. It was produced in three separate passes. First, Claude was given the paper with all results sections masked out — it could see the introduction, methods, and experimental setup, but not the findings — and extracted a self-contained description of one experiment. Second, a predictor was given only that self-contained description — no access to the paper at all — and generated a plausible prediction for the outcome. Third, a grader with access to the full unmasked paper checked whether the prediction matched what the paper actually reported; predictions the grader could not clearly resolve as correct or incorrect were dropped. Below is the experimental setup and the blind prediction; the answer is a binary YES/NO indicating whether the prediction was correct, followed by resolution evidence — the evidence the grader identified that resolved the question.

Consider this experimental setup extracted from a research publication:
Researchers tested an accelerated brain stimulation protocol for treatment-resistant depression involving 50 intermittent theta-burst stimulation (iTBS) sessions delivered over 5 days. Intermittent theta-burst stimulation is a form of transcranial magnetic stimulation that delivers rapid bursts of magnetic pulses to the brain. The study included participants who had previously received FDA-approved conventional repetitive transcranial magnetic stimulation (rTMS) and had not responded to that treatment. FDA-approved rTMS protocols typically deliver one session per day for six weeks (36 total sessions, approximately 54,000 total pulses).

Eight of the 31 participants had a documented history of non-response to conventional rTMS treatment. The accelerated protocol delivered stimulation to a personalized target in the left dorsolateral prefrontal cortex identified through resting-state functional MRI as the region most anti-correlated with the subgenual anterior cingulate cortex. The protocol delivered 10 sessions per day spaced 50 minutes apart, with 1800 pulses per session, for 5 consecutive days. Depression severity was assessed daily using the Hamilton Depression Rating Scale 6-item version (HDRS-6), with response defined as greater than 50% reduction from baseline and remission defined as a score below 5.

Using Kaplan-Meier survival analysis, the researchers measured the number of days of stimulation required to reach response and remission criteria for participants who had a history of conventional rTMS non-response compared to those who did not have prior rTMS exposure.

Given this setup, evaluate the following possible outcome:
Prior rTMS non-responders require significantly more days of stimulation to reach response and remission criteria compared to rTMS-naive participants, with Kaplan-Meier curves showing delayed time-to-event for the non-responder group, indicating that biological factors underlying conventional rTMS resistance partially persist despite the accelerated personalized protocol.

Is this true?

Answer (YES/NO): YES